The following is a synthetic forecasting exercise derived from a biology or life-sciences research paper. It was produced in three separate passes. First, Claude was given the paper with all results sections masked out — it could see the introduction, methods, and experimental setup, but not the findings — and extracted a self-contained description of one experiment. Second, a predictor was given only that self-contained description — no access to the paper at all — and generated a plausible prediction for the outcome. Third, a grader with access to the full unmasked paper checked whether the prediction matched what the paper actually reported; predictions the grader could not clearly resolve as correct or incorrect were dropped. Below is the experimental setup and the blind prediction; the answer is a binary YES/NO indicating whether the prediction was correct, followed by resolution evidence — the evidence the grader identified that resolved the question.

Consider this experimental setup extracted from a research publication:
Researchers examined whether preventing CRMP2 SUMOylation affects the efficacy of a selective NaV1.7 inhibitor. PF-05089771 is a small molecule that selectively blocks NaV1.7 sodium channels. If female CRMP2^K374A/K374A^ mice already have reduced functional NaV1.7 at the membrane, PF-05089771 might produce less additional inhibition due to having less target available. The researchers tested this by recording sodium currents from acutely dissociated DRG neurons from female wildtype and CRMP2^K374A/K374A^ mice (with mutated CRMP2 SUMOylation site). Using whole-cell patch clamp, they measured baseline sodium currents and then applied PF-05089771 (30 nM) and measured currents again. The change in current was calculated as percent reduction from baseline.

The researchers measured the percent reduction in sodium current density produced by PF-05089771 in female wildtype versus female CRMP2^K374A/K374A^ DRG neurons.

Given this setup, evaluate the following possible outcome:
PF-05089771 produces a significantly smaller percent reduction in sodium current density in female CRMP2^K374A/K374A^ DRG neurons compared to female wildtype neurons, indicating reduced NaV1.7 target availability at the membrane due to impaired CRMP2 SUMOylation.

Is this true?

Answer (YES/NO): NO